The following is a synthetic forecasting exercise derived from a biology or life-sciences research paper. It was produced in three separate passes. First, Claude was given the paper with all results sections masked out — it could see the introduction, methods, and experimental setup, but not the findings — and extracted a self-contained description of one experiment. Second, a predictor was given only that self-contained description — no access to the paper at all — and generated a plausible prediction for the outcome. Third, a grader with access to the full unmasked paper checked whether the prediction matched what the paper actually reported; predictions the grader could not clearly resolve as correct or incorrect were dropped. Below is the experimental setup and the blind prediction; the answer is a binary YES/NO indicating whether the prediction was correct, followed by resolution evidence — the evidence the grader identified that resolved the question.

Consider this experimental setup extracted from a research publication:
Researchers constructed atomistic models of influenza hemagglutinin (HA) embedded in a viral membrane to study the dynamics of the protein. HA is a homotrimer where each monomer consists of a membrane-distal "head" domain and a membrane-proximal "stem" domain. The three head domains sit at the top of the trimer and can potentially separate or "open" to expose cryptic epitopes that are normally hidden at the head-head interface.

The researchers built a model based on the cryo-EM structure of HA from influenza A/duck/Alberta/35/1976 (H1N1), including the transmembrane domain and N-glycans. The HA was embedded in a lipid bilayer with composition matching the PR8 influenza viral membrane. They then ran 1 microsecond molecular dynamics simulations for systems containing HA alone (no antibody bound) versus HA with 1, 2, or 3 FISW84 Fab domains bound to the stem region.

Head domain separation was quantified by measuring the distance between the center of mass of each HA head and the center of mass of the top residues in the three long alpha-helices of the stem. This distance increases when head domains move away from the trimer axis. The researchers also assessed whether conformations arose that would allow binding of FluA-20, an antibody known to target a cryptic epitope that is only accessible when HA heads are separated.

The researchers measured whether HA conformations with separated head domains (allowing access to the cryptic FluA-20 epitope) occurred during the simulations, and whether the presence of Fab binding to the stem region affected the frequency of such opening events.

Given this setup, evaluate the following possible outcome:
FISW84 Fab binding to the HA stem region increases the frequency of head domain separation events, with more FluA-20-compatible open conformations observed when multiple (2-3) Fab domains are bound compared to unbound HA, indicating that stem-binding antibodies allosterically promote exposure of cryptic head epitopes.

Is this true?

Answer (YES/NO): NO